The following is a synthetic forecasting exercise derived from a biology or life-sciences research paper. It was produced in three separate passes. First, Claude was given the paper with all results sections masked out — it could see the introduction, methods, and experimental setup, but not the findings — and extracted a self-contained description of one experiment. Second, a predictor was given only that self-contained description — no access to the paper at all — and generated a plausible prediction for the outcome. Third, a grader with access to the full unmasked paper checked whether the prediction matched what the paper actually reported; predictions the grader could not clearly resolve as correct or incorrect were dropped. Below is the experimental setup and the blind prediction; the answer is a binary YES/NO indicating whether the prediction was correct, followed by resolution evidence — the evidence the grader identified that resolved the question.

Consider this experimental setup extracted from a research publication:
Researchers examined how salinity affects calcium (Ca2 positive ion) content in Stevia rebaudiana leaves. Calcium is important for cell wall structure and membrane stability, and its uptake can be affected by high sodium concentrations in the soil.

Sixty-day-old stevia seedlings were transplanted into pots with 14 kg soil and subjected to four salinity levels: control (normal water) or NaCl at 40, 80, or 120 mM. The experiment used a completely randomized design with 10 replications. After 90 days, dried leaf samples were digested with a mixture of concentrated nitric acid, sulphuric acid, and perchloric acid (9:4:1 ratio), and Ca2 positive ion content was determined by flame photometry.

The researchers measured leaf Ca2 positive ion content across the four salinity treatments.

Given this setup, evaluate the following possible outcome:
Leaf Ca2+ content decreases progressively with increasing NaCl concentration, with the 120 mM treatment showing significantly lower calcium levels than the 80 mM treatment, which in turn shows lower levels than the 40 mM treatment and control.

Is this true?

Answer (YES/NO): NO